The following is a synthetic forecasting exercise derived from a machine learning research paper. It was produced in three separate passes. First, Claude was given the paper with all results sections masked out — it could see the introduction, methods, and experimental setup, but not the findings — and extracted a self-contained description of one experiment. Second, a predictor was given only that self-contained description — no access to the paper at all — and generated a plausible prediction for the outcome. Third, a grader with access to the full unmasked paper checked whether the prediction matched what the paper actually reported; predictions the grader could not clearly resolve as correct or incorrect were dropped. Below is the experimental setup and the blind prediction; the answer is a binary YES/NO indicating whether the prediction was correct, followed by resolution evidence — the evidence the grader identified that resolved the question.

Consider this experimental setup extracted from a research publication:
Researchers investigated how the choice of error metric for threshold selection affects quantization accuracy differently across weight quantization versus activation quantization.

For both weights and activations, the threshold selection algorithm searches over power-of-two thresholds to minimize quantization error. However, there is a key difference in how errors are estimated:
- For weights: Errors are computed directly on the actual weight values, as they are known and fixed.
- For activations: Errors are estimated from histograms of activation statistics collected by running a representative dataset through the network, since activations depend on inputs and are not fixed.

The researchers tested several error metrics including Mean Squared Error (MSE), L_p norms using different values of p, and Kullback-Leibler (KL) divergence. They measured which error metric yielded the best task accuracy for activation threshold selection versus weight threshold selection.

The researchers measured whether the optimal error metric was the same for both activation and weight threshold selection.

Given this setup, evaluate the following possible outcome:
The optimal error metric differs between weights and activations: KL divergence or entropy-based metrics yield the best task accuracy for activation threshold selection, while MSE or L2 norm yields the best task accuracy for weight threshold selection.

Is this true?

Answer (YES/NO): NO